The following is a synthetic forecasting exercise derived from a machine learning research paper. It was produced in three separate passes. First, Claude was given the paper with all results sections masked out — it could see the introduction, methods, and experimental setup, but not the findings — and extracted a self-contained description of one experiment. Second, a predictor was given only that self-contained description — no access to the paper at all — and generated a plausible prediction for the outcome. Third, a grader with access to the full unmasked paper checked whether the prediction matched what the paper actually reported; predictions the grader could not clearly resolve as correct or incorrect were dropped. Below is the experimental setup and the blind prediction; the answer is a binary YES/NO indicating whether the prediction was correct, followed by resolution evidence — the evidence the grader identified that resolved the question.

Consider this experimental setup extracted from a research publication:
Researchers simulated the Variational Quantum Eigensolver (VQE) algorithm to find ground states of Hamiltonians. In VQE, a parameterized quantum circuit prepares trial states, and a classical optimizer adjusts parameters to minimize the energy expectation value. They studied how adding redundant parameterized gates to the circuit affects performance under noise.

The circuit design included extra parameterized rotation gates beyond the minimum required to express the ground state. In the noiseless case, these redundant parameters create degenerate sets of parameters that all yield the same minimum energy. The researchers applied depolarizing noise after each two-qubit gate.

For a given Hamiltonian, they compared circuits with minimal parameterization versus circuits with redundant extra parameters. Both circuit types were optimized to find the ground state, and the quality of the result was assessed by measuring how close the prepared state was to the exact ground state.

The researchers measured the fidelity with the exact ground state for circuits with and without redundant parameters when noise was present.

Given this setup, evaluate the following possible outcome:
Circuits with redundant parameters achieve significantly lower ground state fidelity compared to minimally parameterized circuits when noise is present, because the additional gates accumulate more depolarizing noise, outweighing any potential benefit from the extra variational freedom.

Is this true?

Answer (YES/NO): NO